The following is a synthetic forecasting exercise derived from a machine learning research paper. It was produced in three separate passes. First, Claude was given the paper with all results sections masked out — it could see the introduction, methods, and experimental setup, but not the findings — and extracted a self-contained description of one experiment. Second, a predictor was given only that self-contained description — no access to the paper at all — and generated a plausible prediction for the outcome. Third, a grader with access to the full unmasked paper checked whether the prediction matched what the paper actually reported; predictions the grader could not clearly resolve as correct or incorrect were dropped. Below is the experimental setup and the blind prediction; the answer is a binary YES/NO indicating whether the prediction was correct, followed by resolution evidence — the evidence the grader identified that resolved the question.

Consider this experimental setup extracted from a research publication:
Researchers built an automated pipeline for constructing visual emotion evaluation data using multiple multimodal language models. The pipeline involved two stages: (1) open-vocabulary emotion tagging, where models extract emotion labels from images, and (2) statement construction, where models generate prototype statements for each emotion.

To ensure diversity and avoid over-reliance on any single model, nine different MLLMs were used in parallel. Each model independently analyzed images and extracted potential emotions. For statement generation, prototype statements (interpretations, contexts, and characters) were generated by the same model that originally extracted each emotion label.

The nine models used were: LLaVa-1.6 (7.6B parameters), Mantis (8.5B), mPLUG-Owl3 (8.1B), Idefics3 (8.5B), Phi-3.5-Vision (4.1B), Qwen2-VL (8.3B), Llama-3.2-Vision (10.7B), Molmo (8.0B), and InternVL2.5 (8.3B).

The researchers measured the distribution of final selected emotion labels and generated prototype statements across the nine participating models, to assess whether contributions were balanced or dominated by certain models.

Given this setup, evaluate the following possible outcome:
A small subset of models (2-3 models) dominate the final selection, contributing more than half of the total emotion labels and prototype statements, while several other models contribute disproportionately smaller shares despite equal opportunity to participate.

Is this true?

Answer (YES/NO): NO